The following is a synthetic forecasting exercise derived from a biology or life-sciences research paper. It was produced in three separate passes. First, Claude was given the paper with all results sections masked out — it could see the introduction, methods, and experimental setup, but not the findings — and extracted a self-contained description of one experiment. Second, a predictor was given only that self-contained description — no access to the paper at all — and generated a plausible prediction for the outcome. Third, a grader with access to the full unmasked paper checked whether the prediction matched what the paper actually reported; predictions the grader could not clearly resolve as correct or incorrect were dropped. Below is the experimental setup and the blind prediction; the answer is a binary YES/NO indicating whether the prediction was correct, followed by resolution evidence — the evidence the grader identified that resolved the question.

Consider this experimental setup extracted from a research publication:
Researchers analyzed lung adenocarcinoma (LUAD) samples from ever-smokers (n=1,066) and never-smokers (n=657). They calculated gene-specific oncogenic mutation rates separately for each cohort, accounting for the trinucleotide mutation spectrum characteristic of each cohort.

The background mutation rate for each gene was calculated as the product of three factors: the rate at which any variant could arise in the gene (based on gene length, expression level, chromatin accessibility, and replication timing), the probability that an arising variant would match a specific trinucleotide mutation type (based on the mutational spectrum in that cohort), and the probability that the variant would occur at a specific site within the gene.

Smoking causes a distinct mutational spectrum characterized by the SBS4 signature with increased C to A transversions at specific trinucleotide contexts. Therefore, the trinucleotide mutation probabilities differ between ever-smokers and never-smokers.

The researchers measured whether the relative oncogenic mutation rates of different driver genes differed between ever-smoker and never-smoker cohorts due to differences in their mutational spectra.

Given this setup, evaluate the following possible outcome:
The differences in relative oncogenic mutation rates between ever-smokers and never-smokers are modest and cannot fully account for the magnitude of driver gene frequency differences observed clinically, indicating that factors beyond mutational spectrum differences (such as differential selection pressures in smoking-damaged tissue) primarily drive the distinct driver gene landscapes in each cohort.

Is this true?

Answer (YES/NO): NO